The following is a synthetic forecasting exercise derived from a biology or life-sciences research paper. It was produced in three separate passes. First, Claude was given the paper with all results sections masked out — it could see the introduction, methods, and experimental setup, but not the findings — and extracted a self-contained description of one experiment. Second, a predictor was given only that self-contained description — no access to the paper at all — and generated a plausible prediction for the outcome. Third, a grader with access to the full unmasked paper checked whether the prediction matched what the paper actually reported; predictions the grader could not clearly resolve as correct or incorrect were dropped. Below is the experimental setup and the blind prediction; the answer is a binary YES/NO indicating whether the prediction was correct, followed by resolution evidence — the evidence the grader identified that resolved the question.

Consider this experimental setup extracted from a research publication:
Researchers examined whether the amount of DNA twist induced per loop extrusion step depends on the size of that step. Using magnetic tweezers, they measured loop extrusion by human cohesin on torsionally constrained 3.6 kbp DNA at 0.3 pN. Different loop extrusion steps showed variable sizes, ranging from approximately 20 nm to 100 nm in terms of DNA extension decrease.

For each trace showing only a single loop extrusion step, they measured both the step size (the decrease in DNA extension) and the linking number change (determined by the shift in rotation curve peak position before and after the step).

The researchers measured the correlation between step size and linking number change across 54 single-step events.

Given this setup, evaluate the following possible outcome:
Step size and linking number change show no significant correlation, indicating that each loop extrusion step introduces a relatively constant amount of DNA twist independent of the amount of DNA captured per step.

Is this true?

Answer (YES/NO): YES